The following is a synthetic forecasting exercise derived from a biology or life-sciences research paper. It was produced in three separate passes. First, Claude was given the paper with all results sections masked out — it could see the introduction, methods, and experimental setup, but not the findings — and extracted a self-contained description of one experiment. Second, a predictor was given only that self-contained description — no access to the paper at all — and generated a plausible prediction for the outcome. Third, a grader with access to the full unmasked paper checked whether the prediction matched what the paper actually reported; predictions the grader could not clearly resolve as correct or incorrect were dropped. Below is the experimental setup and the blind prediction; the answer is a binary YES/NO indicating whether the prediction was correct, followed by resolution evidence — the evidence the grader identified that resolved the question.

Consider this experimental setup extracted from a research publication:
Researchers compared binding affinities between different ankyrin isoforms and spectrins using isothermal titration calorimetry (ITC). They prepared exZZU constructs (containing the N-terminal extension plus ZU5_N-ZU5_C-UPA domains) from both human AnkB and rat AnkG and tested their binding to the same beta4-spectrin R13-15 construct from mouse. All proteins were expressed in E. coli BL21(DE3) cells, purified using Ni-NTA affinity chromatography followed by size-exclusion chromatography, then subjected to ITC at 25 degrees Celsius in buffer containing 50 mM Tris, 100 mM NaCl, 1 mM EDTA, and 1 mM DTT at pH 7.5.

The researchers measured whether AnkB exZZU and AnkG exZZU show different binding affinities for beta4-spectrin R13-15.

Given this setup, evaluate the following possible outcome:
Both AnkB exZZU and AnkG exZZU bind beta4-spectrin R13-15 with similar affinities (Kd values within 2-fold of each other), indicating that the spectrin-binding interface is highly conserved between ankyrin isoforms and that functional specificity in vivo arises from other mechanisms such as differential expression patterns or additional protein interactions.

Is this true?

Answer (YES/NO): YES